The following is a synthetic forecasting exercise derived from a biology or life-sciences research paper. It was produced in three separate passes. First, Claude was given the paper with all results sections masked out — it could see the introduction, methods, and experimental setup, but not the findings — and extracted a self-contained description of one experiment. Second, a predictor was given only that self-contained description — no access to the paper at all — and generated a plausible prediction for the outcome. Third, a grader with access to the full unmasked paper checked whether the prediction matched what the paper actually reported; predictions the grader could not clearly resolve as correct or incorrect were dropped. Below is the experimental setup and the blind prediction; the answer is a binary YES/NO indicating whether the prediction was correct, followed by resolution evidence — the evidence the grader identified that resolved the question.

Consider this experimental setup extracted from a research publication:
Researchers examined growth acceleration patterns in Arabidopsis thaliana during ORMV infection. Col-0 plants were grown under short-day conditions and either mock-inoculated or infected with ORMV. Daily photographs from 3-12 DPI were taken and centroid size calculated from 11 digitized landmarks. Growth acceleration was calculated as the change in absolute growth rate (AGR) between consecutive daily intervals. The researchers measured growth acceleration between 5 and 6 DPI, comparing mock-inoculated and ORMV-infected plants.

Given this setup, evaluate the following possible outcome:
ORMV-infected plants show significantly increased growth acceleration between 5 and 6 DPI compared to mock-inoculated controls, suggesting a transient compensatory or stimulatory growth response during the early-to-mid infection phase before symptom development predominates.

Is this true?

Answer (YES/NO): NO